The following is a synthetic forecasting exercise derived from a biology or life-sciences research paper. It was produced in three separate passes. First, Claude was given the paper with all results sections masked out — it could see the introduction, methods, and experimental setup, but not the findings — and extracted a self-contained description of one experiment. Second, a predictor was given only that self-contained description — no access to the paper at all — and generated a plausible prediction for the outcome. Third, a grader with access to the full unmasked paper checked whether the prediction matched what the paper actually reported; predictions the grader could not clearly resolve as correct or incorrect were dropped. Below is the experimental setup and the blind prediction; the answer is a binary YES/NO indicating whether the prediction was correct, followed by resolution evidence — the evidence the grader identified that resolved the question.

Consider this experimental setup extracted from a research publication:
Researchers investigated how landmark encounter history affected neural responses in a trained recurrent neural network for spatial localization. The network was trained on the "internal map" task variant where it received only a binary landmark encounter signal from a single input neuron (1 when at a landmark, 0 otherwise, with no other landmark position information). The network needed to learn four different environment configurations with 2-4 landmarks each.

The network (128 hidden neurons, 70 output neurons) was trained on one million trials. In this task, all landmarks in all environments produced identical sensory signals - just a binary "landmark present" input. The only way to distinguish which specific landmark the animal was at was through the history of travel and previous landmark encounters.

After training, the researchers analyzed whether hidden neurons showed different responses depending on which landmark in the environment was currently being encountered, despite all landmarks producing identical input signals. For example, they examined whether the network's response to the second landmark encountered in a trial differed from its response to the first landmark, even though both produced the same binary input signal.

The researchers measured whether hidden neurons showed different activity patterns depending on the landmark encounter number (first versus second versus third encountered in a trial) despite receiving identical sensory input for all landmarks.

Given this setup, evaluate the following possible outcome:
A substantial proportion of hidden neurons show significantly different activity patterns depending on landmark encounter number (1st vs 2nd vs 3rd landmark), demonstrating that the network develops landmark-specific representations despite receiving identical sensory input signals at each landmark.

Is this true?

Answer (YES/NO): YES